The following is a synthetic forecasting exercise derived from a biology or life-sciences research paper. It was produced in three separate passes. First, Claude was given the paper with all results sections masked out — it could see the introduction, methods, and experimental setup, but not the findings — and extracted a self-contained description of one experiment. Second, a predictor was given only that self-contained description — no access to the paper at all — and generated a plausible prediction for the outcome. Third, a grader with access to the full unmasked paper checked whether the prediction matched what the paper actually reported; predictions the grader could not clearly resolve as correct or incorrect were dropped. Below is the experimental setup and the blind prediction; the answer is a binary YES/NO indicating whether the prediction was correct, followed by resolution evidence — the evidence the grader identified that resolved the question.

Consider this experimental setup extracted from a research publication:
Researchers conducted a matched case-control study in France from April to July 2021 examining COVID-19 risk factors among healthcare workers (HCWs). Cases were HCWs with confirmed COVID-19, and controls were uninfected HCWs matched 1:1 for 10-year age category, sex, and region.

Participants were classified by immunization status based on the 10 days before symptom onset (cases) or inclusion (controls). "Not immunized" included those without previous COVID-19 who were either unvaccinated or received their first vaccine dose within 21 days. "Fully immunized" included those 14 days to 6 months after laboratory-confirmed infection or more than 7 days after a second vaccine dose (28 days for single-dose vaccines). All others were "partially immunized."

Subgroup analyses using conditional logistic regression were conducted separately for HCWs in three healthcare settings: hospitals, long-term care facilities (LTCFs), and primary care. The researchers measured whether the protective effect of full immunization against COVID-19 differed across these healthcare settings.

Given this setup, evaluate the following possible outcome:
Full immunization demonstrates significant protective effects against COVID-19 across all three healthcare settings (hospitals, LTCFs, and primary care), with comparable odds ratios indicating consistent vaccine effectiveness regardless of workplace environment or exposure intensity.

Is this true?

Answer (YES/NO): YES